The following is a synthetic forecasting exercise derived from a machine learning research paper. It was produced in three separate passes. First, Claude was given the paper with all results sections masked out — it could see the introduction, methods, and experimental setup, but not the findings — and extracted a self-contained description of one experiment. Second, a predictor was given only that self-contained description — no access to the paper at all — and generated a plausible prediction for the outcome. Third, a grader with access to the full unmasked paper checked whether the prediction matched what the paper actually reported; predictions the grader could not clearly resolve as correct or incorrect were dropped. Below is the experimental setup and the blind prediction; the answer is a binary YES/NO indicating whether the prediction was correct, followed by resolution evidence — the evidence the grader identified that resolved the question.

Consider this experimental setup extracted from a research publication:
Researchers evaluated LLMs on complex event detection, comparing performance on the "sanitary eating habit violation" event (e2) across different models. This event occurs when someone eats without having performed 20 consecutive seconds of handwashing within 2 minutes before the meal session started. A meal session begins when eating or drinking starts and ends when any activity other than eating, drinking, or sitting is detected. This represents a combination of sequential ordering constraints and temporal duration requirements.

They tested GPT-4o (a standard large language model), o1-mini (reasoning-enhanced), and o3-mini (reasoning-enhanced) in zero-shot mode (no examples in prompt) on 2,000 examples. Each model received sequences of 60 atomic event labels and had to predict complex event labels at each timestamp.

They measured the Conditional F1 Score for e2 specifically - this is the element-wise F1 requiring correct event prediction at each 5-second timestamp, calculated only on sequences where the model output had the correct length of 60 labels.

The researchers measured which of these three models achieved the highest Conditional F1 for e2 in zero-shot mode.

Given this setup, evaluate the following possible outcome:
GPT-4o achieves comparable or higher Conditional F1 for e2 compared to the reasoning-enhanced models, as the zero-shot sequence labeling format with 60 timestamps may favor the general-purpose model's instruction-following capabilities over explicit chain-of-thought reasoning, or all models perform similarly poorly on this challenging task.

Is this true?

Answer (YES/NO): NO